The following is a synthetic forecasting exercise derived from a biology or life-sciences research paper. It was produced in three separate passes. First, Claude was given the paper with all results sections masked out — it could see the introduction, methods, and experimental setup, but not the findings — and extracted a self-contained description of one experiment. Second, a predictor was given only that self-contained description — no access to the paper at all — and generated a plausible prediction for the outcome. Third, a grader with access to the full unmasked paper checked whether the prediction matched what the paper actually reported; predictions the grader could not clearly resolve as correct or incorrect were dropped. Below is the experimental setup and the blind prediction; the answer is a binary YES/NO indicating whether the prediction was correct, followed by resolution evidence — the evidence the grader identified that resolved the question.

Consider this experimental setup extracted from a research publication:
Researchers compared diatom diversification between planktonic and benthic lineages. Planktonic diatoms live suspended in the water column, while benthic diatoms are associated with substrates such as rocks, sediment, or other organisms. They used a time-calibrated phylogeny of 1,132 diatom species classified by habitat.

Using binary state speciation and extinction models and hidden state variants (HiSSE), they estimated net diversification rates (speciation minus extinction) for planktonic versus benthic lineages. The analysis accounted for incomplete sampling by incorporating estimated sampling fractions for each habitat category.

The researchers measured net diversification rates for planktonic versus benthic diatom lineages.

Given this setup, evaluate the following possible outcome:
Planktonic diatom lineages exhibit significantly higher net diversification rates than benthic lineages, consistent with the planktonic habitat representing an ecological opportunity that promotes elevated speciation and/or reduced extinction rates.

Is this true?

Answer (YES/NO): NO